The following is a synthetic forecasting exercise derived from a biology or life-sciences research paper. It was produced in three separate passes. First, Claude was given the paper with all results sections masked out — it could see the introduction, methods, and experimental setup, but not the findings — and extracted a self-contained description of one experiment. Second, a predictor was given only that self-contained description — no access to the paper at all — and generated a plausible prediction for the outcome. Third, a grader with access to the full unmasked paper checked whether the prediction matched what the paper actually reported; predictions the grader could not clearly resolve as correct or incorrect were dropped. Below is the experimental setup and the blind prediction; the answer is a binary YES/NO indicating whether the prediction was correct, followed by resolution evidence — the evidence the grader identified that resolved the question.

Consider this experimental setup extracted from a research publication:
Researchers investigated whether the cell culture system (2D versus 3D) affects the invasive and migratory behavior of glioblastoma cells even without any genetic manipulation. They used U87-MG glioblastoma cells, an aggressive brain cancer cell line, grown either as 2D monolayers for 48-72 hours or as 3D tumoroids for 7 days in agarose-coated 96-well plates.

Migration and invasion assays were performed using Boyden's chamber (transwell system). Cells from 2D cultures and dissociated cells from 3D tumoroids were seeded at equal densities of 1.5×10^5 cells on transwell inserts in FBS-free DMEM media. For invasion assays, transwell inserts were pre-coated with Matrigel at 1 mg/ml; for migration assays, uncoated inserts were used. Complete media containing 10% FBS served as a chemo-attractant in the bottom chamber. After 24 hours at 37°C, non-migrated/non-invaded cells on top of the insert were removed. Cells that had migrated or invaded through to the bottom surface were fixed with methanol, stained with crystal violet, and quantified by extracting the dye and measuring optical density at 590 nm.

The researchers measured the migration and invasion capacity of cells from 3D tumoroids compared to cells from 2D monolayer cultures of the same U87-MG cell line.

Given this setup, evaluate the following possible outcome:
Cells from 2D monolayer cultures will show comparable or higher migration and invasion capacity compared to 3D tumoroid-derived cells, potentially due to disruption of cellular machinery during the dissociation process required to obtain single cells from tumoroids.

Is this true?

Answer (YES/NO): NO